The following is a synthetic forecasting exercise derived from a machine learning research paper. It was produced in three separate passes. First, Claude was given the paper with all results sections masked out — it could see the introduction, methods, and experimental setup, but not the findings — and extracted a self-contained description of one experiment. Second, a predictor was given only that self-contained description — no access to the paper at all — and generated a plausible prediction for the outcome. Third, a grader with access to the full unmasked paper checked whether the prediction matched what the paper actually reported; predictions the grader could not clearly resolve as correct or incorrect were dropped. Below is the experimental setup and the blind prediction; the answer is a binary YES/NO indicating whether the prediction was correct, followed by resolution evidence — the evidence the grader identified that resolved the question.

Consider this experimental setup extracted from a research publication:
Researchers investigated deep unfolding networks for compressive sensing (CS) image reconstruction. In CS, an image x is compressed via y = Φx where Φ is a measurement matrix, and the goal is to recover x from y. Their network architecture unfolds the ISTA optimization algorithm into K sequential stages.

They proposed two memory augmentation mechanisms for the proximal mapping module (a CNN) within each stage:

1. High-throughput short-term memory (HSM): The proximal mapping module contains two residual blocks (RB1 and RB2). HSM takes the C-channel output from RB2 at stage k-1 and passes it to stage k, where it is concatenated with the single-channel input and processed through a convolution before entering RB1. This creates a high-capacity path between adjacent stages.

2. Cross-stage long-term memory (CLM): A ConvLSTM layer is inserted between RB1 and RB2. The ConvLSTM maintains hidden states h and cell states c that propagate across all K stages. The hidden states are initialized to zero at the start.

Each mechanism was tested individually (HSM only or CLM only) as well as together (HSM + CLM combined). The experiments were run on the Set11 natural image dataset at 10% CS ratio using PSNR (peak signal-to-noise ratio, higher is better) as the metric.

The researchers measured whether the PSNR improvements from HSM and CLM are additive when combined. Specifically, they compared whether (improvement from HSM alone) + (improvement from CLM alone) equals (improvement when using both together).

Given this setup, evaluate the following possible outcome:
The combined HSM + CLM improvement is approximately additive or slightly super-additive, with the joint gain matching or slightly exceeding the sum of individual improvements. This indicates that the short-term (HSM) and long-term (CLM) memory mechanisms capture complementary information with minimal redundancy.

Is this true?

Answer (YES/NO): NO